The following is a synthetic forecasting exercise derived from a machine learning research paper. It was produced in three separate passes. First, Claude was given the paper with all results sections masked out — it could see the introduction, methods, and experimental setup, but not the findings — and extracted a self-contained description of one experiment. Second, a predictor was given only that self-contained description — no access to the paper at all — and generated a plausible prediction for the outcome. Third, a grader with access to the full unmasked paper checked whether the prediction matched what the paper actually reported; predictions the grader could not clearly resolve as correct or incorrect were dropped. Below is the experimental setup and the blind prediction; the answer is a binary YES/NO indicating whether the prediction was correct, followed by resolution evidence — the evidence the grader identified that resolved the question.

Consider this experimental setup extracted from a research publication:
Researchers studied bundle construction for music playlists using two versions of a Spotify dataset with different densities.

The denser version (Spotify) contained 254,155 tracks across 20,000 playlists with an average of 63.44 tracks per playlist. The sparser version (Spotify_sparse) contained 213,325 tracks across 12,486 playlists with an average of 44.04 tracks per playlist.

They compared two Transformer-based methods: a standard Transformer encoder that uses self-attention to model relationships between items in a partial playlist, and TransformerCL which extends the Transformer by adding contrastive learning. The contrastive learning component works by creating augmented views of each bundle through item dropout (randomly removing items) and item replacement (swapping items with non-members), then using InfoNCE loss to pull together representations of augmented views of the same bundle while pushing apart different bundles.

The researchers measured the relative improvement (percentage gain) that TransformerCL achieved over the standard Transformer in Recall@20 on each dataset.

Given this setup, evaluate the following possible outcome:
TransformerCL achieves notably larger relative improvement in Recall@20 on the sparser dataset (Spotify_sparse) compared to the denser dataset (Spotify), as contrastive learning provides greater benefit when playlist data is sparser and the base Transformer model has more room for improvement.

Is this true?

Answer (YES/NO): NO